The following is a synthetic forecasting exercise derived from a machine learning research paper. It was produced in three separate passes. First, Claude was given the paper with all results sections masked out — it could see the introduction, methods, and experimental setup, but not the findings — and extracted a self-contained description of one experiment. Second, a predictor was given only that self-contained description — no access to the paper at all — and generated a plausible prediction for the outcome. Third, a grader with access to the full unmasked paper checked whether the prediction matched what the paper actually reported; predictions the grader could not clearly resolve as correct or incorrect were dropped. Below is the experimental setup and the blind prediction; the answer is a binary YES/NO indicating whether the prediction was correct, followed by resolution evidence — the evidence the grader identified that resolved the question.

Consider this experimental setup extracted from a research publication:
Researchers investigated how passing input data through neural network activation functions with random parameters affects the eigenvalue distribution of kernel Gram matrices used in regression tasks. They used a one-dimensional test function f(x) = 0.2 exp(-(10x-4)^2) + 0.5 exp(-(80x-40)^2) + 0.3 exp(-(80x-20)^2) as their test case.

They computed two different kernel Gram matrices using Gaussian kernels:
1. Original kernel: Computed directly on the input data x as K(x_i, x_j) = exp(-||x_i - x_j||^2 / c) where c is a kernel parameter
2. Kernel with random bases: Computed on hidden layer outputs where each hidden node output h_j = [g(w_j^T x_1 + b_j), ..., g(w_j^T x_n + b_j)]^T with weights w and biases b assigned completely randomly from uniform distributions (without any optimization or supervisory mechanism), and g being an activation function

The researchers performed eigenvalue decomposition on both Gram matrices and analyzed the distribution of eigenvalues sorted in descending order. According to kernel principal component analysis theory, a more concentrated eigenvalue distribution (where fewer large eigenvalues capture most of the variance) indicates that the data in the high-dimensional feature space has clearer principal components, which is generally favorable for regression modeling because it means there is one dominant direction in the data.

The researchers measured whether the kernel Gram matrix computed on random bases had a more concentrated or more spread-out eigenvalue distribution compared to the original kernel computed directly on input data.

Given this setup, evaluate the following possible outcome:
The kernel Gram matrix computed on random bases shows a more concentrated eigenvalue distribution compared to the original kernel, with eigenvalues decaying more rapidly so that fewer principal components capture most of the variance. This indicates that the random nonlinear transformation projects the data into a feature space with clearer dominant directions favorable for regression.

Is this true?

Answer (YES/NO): YES